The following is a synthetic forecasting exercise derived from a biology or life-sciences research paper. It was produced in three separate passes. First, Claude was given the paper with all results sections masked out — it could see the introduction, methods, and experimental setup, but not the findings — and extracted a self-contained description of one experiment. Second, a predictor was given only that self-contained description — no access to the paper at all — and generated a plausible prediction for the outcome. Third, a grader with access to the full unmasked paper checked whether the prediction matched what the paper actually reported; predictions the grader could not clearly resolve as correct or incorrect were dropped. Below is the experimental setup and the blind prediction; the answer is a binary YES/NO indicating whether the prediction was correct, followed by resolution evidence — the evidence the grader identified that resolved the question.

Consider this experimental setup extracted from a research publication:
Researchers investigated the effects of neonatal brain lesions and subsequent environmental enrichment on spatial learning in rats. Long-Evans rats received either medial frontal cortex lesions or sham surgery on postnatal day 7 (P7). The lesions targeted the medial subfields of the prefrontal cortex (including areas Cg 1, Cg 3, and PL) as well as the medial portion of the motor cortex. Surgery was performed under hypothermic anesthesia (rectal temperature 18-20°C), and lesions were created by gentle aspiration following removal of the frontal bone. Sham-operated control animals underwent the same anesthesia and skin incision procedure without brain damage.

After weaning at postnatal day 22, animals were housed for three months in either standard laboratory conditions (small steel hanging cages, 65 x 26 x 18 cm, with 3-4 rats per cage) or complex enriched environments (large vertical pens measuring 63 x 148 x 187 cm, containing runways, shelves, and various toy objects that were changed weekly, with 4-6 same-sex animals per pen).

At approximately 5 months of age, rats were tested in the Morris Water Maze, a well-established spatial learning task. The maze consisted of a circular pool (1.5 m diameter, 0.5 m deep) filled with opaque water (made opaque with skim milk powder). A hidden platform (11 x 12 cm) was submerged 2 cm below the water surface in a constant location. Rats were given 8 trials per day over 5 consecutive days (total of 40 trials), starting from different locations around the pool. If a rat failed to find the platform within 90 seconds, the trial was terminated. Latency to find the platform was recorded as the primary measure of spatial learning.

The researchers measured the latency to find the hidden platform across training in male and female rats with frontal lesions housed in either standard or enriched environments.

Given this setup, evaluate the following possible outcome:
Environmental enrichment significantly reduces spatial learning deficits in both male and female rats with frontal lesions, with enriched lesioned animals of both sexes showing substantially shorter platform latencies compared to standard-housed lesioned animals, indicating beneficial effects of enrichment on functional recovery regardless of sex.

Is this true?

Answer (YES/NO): NO